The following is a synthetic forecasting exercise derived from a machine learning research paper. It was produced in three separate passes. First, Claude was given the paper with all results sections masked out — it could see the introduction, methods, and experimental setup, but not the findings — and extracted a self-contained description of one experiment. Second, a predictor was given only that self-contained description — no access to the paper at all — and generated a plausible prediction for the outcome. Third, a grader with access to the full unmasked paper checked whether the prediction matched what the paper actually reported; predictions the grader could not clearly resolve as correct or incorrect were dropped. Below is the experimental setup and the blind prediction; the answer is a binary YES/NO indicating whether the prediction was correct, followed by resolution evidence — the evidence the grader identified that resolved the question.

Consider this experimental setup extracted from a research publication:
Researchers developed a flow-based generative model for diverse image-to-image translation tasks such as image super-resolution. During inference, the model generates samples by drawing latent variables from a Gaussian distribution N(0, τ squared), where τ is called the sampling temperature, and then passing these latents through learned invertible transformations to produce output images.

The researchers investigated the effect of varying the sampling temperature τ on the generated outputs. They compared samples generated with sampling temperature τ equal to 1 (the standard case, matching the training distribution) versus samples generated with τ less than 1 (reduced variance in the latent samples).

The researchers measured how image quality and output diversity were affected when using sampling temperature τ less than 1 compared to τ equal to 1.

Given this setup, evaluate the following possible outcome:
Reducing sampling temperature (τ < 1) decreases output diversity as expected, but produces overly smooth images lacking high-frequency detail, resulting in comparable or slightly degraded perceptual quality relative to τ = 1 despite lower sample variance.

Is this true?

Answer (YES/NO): NO